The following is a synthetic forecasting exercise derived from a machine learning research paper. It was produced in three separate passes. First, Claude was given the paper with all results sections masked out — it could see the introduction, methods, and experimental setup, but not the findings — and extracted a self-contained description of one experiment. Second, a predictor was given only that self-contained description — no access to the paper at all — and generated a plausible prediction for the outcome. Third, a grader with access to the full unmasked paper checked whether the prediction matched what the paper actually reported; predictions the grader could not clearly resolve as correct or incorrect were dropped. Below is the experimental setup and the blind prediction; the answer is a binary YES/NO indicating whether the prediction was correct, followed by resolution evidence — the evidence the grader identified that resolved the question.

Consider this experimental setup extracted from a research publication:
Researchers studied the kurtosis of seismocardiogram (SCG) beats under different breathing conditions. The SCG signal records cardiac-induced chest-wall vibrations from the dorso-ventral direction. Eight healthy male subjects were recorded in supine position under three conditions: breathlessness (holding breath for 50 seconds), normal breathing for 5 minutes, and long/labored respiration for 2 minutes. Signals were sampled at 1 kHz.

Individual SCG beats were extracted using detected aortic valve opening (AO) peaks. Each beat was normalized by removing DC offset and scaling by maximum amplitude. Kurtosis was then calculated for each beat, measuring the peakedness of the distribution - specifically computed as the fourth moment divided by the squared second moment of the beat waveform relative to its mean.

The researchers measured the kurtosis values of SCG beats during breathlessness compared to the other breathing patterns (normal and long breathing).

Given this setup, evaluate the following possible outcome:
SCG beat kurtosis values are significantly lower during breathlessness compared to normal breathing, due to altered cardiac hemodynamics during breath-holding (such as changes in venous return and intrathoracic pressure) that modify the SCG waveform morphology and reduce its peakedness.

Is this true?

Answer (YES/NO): NO